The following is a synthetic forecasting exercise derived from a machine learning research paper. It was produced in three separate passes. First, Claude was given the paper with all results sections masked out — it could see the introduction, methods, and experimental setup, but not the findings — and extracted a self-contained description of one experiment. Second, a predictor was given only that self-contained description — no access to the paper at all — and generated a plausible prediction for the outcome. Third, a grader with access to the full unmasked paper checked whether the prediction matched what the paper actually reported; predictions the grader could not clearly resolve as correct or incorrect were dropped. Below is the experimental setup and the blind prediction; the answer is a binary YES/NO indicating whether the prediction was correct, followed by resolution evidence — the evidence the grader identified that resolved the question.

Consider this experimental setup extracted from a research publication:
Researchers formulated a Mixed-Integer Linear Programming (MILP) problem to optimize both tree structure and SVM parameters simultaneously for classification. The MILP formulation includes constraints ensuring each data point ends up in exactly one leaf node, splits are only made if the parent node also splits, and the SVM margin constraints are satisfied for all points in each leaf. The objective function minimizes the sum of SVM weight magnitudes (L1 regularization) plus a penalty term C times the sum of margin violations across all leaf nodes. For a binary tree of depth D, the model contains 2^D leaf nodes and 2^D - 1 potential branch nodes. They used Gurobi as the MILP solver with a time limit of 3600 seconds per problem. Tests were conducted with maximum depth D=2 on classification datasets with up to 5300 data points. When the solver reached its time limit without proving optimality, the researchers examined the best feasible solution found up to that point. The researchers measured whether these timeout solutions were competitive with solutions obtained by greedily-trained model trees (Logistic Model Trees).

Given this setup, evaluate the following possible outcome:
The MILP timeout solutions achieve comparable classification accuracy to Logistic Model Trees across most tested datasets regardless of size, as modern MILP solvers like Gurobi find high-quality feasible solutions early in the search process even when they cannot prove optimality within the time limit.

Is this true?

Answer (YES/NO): YES